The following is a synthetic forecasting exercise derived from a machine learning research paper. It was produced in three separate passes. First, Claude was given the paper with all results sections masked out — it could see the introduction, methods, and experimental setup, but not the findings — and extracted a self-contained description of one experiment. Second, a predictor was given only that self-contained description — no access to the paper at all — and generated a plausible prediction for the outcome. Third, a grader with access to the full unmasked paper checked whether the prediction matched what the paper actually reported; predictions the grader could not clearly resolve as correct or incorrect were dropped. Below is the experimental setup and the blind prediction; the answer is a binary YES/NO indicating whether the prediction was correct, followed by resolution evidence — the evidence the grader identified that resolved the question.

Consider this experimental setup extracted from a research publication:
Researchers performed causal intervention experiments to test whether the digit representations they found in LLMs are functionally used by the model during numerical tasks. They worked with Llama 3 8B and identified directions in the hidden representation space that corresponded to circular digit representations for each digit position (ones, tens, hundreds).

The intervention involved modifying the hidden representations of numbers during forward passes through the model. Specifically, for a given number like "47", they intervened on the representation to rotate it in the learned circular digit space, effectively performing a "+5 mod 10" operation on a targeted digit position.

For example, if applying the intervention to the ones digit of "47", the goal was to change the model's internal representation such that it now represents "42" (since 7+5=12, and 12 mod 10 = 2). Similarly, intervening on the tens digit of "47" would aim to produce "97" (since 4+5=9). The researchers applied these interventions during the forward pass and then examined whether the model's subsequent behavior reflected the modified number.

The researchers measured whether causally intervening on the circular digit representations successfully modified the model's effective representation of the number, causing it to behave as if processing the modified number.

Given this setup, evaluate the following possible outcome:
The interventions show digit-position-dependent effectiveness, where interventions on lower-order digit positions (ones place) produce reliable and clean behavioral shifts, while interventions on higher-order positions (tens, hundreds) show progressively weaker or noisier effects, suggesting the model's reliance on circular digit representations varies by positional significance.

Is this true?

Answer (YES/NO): NO